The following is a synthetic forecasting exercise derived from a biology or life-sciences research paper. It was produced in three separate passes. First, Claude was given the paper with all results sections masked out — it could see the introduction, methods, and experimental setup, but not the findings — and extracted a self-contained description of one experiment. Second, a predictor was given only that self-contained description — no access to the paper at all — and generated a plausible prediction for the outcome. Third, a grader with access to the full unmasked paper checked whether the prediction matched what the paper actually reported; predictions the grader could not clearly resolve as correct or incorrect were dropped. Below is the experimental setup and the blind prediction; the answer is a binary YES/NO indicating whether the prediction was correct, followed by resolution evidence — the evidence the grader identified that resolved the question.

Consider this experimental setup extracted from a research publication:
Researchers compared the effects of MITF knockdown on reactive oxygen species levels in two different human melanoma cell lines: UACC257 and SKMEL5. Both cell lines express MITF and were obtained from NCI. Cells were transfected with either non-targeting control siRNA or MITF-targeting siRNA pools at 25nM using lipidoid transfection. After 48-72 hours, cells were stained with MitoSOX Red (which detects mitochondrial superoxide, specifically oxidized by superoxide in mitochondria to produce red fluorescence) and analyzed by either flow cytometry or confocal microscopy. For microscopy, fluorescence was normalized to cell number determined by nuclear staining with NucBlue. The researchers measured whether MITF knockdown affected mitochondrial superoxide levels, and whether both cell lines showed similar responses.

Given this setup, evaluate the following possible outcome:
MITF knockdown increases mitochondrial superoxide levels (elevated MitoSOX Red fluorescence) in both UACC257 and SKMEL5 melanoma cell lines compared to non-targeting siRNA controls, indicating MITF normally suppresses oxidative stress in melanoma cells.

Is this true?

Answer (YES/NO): YES